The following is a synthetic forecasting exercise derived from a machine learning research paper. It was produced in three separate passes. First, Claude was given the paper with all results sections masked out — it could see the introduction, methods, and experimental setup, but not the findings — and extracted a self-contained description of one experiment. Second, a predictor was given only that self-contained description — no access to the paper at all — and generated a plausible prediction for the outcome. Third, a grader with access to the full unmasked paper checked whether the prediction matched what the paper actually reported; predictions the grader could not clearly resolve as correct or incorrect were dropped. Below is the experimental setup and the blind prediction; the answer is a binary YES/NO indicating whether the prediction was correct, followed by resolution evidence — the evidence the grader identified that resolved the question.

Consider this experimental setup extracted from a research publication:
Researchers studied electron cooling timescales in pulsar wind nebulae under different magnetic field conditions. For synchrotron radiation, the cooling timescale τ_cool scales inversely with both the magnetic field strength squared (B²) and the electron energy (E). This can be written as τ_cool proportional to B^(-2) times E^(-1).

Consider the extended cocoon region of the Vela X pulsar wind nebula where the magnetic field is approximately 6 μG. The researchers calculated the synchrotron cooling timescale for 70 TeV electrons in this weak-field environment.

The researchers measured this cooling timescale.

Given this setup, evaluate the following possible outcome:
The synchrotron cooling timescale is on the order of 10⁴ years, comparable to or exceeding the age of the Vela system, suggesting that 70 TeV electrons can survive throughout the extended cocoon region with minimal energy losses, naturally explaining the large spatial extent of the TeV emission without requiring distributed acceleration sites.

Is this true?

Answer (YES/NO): NO